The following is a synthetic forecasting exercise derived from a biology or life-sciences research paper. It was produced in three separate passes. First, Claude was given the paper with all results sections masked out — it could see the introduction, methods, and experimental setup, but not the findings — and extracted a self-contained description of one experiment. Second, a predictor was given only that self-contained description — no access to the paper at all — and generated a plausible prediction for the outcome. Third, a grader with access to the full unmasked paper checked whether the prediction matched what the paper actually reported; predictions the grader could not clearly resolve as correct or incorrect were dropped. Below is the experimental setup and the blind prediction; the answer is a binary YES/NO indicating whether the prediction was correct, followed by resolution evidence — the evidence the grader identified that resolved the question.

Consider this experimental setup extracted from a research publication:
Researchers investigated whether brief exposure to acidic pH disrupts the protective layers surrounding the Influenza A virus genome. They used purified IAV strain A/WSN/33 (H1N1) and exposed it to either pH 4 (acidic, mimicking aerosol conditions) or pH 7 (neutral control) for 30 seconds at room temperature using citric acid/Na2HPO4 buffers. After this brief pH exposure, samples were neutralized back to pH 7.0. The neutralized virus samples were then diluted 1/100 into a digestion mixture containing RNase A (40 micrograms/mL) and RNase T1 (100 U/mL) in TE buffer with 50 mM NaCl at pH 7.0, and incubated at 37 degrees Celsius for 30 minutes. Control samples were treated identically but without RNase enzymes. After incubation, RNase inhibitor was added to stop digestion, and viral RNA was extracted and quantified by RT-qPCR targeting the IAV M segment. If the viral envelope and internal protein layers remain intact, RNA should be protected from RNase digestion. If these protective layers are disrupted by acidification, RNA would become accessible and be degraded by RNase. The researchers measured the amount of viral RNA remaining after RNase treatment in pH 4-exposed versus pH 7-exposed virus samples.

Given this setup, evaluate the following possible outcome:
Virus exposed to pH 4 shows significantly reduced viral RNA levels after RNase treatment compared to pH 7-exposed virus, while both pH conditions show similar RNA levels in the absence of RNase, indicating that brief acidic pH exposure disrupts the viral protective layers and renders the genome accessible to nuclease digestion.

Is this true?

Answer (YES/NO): YES